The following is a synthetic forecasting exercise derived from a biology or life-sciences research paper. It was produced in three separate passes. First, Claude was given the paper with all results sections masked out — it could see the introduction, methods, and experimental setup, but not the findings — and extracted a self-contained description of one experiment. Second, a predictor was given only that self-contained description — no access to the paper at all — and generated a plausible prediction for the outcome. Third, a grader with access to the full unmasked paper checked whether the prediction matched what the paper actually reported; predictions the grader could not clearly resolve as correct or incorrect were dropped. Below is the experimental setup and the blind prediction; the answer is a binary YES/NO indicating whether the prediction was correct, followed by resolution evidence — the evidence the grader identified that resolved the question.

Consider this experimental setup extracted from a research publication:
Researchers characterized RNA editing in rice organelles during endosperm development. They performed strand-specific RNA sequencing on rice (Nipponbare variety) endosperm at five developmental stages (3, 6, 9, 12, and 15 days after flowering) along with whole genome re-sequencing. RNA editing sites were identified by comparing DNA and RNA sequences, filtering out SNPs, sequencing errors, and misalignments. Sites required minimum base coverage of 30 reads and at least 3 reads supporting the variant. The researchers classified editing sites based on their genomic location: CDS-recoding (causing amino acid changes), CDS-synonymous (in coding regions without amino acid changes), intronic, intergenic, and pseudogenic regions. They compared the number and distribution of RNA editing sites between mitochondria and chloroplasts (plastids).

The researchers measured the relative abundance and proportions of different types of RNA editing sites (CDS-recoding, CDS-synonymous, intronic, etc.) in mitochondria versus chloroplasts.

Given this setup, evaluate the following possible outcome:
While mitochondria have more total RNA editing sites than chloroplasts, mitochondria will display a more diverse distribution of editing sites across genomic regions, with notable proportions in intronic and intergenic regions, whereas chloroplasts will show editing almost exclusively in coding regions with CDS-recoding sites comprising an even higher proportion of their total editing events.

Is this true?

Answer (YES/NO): NO